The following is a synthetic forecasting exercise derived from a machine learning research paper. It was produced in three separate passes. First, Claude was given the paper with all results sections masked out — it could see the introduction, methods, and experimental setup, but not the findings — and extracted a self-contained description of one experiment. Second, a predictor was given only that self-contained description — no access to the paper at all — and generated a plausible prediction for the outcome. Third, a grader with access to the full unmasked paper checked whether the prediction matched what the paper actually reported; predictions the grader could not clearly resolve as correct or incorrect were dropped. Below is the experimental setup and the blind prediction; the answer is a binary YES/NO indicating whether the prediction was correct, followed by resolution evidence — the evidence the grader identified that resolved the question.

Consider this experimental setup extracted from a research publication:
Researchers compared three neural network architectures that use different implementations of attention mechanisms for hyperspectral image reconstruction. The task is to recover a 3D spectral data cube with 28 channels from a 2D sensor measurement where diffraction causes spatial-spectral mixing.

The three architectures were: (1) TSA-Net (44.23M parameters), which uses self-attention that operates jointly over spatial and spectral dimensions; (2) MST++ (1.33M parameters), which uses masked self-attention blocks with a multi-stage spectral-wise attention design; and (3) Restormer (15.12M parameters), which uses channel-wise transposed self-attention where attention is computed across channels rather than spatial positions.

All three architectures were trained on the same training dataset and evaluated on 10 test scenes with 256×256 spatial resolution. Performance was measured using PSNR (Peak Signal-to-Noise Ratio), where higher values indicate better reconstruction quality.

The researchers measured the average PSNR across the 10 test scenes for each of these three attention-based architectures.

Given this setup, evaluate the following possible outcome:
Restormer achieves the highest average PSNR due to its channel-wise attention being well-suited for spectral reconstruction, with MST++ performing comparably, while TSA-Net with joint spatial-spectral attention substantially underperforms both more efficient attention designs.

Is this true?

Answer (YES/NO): NO